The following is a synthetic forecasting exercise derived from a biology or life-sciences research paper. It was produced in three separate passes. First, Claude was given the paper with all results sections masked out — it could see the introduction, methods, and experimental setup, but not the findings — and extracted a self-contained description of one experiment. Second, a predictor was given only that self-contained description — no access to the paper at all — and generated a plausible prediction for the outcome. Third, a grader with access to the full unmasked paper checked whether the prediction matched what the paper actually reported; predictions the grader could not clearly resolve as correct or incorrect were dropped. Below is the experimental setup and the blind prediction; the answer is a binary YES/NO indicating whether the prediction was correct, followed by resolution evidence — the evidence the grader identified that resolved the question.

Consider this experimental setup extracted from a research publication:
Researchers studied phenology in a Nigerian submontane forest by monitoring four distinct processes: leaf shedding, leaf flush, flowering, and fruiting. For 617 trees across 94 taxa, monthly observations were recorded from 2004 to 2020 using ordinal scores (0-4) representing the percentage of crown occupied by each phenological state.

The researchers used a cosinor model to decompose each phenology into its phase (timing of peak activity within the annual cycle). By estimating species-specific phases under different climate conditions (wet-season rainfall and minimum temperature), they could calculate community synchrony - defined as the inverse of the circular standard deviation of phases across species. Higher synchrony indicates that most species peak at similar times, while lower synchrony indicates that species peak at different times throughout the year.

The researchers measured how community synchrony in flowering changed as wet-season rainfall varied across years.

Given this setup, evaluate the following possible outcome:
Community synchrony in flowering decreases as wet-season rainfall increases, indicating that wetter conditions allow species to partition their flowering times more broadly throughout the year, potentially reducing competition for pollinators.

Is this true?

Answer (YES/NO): YES